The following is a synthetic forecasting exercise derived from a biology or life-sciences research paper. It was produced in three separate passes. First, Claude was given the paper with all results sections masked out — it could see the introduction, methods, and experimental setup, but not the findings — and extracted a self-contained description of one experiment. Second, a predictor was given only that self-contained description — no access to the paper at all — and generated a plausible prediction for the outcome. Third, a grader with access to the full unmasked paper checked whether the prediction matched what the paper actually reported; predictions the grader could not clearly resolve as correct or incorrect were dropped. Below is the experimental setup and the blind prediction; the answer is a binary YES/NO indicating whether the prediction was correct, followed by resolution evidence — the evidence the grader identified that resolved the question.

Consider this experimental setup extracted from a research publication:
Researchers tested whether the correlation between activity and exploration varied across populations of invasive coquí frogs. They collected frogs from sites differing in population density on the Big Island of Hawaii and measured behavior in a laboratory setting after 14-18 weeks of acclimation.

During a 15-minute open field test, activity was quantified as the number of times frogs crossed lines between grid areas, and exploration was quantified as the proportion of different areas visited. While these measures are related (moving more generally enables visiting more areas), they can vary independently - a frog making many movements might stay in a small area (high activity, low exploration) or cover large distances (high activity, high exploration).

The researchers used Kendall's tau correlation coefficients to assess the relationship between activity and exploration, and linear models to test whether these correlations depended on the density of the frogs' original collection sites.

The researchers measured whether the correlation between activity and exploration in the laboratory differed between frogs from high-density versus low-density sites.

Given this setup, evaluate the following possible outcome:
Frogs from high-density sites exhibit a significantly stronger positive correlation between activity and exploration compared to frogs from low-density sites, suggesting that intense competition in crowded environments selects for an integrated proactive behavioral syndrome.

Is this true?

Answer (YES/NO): NO